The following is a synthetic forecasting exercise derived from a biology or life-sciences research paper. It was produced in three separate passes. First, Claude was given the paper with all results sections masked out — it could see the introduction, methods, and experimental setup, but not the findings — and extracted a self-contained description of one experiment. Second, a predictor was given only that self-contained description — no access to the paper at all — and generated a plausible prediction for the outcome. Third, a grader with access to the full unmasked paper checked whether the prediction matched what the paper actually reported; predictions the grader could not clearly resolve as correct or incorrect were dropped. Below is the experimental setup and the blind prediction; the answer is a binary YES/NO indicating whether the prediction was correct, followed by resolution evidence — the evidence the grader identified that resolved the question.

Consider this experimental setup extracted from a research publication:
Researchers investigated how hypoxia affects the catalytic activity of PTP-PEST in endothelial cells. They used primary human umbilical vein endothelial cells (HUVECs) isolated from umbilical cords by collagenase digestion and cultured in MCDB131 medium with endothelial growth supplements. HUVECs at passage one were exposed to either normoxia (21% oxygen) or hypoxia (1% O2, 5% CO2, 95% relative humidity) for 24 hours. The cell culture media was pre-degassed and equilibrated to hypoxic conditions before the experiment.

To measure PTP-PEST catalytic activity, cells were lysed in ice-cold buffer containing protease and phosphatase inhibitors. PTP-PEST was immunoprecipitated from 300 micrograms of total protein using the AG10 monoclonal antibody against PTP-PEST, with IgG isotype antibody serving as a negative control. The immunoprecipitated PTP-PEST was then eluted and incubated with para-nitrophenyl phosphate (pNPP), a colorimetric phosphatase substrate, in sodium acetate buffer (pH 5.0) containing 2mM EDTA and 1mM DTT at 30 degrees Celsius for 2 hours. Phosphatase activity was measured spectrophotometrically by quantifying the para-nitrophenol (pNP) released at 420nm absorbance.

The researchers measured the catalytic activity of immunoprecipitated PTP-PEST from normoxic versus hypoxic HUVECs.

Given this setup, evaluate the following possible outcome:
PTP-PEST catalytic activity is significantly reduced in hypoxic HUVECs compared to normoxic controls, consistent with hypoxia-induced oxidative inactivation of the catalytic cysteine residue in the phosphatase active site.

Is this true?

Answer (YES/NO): NO